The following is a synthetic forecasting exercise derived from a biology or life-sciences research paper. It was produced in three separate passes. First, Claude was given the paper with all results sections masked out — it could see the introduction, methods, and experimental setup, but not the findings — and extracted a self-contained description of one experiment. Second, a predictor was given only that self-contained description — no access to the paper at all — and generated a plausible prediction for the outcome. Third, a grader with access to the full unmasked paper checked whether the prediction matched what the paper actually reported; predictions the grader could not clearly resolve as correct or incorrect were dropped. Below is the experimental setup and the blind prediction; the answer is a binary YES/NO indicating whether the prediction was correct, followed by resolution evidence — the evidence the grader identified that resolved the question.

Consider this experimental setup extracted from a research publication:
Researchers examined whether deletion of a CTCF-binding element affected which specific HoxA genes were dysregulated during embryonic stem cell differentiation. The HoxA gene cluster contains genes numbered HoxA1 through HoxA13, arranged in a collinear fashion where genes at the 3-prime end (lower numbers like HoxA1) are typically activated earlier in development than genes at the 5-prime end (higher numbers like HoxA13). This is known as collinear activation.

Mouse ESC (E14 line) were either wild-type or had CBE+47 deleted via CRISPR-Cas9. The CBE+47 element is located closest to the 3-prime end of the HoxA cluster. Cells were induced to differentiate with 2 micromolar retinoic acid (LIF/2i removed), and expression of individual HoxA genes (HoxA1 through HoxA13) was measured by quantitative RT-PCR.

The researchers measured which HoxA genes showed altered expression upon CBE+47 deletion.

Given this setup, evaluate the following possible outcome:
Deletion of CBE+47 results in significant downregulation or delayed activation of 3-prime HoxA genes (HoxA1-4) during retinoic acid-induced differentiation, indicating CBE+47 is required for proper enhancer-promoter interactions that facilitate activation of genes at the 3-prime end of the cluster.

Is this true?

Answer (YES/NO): NO